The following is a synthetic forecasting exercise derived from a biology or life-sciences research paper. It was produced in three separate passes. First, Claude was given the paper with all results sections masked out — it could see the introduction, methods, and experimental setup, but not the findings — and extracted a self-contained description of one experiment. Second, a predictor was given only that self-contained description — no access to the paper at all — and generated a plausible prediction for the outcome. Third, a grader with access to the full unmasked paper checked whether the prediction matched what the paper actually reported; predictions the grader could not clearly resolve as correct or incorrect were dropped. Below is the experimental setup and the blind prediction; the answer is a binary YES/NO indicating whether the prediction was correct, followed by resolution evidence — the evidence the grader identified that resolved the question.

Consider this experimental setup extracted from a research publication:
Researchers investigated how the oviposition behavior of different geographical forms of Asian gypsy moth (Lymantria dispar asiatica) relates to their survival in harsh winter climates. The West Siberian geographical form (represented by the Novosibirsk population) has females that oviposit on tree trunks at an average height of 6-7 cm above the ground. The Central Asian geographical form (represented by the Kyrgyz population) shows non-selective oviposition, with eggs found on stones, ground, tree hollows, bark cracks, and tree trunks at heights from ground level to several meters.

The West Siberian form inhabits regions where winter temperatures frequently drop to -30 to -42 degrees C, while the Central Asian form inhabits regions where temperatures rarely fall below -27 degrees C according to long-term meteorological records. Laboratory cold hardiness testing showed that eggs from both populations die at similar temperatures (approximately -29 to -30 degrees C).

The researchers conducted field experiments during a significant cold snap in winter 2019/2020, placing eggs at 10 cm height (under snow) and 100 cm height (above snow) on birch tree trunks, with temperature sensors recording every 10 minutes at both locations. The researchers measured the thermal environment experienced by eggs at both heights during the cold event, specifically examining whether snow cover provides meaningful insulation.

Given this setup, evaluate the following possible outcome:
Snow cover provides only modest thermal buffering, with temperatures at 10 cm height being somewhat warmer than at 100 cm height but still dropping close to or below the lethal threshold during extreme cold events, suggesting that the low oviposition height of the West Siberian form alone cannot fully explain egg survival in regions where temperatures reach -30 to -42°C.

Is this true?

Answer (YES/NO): NO